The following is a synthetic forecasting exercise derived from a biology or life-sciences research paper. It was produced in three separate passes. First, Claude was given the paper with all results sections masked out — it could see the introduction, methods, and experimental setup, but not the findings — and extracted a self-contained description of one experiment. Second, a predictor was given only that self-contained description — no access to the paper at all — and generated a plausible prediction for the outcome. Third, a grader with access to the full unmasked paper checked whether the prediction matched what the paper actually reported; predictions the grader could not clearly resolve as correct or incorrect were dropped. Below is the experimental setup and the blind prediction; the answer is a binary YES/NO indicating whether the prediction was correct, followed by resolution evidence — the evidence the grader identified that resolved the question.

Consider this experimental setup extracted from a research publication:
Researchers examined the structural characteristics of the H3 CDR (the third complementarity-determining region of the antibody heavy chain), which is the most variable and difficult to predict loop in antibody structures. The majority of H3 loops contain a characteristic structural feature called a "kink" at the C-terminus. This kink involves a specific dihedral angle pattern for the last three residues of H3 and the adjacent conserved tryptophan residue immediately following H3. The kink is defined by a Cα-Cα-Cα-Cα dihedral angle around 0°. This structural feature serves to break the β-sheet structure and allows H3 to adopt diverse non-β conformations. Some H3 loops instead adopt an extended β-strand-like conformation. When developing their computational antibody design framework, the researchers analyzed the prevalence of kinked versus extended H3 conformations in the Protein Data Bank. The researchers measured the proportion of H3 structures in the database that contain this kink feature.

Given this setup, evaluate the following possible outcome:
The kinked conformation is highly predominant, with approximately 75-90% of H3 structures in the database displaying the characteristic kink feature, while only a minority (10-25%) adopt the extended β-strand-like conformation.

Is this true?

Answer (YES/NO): YES